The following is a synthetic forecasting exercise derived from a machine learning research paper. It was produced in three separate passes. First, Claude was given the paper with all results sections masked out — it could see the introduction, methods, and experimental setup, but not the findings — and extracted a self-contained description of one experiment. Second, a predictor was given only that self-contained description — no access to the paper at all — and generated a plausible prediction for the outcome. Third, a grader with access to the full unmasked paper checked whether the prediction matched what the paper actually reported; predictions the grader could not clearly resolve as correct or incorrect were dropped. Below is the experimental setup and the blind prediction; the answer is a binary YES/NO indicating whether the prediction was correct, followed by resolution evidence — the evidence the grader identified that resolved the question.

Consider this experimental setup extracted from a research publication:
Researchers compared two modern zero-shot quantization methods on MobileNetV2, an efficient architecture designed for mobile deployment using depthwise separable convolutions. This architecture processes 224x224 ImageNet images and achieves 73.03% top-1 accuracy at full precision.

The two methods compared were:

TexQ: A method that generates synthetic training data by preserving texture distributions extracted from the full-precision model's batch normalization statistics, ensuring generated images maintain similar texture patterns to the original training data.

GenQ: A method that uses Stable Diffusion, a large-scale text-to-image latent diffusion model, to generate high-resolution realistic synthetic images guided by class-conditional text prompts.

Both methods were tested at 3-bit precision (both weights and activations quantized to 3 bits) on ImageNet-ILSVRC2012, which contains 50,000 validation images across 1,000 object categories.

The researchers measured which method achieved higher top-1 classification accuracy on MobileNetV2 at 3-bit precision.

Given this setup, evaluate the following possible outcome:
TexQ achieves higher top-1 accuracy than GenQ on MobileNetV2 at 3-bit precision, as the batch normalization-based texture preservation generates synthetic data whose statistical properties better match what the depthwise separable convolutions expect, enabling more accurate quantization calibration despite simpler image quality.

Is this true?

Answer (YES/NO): NO